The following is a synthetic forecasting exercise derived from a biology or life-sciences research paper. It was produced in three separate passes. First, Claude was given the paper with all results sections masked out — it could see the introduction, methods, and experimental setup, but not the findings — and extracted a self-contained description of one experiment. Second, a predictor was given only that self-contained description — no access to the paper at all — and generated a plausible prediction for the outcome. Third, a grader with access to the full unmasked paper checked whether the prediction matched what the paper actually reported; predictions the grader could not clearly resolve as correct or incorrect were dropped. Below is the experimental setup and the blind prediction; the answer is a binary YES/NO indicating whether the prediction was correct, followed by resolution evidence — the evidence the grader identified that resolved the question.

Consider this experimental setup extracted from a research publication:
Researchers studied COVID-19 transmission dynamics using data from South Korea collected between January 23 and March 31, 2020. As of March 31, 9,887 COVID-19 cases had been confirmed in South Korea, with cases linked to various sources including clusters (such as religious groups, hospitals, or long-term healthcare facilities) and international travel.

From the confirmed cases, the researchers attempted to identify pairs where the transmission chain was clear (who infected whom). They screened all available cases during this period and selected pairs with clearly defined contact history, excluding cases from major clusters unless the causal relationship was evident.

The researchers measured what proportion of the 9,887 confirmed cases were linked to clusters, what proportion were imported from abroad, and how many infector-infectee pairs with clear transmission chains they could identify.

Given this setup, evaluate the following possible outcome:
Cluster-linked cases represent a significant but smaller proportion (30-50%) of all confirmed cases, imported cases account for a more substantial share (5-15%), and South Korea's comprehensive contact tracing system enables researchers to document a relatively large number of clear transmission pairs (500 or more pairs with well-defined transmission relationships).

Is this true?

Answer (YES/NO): NO